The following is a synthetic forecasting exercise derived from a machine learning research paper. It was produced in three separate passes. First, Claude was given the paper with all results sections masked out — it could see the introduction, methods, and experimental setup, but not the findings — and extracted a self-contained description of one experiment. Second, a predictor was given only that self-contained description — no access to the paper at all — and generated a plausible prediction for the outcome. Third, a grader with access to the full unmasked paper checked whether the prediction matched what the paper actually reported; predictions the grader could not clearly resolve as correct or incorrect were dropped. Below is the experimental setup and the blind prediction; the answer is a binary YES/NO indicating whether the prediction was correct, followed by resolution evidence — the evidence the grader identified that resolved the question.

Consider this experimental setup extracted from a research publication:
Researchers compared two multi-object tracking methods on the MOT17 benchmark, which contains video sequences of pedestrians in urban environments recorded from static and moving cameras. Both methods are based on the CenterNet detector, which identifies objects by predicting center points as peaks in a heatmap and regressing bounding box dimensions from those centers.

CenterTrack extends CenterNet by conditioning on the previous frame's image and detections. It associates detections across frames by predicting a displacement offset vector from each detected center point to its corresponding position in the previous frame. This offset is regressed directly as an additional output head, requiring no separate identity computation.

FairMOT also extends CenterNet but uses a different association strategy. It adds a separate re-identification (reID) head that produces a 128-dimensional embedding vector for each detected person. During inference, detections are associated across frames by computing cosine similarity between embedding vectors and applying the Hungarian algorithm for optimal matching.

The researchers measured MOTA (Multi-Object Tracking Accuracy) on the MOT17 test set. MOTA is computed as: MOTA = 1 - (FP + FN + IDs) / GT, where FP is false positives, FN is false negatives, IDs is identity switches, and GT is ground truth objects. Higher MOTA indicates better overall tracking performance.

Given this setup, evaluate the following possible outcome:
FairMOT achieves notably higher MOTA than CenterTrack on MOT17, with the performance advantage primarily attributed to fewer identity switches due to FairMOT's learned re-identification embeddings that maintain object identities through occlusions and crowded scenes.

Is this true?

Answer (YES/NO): NO